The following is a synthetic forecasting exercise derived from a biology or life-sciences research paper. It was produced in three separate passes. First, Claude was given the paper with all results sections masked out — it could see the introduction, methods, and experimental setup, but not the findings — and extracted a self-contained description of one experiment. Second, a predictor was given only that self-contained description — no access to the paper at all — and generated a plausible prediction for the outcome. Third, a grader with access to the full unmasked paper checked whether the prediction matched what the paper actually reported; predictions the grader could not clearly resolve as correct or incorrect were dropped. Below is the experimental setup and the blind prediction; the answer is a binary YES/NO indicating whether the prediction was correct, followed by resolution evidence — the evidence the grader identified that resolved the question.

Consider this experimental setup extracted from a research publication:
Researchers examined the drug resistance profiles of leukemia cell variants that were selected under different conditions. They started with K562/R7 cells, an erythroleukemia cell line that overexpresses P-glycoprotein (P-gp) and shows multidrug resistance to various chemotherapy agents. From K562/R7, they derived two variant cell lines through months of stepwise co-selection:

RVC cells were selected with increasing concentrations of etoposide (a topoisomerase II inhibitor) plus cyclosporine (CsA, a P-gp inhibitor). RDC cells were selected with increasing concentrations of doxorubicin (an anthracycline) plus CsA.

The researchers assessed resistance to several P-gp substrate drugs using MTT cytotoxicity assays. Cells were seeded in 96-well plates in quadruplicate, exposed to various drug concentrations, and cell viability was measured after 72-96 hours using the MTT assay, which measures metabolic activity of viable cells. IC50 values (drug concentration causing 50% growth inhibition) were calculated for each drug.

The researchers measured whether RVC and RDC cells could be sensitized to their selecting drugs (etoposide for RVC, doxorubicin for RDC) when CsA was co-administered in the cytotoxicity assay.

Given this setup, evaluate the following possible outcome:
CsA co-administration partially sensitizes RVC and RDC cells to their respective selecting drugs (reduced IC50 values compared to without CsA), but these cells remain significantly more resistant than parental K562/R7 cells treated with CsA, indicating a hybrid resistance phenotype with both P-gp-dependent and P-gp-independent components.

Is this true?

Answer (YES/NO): NO